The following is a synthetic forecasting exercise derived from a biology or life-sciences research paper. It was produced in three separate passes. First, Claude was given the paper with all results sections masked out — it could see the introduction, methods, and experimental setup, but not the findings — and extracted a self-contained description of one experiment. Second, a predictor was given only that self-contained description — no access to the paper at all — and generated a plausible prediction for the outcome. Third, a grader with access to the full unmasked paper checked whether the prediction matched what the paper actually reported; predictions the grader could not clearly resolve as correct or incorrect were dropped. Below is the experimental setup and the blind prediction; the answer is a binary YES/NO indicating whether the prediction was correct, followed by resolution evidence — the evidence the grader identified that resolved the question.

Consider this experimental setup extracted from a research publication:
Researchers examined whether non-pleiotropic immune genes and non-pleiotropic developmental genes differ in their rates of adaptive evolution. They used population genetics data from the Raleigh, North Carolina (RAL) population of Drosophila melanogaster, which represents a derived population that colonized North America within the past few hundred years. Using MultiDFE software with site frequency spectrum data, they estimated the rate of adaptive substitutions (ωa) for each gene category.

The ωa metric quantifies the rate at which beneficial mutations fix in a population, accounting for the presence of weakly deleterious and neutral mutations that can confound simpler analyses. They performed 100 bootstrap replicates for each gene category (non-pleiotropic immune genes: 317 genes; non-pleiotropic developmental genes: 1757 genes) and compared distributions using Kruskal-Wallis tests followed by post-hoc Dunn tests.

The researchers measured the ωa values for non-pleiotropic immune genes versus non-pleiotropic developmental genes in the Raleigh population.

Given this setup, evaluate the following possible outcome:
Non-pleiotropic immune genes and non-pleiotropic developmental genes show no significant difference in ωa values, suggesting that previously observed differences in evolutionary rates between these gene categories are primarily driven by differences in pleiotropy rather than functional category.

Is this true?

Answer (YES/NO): NO